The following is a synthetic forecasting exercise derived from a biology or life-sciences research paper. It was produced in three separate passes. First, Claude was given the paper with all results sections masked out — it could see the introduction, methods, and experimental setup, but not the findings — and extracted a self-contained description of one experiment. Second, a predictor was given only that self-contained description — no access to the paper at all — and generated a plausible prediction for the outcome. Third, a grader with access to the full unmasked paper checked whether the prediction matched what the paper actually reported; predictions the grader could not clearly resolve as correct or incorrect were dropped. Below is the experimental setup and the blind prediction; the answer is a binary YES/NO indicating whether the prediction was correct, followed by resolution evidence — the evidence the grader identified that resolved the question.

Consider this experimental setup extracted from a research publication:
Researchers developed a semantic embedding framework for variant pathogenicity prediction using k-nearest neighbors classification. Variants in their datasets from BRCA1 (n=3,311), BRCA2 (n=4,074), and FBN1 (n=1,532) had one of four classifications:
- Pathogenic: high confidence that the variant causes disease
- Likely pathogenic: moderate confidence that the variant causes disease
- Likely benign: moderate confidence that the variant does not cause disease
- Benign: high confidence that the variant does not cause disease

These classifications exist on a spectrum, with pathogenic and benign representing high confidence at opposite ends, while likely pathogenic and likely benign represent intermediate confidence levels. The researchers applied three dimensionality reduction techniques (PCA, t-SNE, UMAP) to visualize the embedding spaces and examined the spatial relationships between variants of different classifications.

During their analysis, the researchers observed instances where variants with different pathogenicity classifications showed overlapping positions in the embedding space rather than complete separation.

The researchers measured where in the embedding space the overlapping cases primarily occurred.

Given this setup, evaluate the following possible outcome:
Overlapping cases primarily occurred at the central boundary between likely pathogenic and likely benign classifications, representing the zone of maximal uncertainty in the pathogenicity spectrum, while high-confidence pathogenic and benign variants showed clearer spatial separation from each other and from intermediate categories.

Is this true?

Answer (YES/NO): YES